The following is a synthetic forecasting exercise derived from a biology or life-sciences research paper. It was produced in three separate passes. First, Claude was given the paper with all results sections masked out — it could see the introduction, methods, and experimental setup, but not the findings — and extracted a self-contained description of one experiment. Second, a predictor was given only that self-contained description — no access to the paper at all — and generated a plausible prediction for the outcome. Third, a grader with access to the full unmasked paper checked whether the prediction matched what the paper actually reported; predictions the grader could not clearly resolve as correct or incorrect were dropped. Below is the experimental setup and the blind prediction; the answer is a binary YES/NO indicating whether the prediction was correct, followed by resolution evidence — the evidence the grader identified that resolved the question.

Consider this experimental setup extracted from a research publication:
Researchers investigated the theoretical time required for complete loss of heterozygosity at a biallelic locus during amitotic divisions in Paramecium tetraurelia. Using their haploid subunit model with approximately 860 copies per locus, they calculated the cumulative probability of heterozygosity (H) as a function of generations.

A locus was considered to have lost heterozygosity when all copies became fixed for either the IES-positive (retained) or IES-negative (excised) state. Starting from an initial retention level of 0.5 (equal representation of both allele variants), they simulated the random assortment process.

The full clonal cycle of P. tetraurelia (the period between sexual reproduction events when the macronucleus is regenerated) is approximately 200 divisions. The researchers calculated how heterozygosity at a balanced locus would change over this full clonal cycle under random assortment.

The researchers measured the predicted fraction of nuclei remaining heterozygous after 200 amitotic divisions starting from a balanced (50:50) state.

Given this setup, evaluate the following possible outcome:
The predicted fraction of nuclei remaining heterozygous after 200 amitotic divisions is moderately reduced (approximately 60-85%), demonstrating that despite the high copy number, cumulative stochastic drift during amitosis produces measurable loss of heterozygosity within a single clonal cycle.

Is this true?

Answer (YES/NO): NO